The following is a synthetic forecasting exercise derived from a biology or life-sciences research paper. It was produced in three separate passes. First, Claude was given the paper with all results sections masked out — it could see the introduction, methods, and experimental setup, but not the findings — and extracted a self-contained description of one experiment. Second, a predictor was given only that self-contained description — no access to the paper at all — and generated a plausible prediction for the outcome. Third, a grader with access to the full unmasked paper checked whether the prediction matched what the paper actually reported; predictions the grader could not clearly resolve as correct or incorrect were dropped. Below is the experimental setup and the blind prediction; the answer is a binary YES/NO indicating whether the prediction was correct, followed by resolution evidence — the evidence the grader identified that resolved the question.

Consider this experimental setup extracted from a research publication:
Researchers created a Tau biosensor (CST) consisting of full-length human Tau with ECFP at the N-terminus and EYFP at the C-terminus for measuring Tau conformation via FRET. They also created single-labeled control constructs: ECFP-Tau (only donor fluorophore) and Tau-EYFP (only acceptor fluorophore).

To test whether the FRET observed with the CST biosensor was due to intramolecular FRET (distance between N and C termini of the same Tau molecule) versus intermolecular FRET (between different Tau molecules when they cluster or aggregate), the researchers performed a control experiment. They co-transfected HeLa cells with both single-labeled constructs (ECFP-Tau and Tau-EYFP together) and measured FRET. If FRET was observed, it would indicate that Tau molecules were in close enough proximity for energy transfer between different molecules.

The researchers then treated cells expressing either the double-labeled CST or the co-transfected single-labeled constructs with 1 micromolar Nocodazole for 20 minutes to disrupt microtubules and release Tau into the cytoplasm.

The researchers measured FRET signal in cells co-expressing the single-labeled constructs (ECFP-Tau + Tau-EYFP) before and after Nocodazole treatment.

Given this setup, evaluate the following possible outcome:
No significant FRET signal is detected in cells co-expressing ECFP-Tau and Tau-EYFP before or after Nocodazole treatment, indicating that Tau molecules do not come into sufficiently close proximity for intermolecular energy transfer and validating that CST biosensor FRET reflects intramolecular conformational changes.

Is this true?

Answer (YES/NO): NO